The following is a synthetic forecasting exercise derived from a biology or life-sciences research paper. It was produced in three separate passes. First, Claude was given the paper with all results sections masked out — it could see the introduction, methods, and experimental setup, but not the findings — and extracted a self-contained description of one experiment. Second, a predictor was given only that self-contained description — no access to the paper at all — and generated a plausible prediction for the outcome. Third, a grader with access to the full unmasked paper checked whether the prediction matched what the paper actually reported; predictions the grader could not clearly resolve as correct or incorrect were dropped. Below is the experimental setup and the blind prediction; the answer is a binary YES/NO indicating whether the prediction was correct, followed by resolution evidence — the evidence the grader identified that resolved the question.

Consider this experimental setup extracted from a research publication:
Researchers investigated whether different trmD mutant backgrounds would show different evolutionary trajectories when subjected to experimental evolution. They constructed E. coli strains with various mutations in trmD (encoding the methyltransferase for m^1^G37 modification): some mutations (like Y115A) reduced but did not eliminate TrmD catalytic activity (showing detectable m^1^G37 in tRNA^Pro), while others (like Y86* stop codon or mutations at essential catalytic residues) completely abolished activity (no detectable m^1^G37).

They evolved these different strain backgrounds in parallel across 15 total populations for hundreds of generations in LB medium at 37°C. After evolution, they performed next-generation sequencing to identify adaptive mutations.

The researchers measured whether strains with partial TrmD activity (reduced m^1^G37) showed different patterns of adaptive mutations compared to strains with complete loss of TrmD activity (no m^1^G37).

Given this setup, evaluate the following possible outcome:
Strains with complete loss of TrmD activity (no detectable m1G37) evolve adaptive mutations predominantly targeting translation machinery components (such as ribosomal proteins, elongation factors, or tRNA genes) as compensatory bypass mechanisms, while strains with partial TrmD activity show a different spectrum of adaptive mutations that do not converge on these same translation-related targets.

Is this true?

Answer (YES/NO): NO